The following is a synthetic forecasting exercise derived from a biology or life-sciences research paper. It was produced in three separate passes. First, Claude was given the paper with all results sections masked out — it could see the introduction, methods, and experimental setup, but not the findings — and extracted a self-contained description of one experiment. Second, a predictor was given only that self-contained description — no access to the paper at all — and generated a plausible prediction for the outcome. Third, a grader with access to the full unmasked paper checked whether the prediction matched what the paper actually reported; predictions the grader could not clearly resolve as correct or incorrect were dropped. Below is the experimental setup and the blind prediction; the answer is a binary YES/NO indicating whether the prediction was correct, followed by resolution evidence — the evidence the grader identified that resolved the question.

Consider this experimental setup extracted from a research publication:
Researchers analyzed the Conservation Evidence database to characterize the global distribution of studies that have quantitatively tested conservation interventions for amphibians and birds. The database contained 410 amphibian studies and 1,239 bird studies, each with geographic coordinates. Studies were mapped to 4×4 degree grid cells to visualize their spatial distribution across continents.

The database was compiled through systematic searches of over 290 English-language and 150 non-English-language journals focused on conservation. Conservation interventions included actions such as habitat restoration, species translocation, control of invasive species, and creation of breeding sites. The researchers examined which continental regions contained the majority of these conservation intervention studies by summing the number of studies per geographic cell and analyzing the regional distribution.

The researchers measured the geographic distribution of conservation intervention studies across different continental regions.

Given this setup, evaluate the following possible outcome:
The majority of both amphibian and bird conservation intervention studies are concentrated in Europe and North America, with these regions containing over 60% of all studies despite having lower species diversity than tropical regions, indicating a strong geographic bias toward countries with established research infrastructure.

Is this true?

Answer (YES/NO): YES